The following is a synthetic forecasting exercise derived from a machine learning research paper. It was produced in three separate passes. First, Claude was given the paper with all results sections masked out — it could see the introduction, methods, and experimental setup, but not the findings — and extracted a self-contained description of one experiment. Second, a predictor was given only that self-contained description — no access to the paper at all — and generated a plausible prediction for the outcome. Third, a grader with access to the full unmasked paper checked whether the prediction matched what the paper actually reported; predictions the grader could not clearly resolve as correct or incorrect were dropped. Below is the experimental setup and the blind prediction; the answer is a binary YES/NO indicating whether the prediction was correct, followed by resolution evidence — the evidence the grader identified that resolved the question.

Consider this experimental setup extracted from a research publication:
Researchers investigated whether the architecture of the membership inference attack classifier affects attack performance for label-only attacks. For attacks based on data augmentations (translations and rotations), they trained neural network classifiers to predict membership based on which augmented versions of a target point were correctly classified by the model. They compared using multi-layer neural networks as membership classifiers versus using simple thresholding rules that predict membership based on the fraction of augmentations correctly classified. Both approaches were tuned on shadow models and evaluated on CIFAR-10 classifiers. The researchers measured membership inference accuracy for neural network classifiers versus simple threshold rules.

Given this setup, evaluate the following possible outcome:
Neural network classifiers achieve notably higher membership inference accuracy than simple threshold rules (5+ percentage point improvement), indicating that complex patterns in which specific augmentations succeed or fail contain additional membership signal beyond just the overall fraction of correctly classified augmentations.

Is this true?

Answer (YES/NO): NO